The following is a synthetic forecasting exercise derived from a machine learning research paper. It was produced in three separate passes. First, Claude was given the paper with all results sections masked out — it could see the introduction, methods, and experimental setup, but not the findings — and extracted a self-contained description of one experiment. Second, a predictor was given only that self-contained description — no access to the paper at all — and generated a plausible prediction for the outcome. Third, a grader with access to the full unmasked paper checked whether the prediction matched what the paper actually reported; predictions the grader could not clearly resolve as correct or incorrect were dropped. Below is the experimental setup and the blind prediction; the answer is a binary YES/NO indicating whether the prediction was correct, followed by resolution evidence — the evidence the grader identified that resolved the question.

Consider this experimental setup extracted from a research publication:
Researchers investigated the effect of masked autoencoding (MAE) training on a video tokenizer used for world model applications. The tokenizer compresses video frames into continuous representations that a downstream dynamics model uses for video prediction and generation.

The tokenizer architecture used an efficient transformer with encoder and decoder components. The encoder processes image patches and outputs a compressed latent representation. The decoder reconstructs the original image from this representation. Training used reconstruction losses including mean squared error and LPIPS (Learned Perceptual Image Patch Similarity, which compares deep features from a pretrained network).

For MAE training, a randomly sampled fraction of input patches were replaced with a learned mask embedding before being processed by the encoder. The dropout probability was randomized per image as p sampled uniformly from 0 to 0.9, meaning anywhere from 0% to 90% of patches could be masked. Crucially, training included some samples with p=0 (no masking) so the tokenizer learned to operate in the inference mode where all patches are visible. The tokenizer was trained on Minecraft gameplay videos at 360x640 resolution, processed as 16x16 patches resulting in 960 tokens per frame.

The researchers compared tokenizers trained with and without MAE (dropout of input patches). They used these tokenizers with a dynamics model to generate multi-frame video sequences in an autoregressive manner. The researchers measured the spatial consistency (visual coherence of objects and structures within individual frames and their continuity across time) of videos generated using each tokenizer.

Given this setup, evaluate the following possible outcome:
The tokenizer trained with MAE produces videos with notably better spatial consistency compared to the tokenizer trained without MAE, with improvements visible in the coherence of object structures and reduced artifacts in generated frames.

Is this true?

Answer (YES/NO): YES